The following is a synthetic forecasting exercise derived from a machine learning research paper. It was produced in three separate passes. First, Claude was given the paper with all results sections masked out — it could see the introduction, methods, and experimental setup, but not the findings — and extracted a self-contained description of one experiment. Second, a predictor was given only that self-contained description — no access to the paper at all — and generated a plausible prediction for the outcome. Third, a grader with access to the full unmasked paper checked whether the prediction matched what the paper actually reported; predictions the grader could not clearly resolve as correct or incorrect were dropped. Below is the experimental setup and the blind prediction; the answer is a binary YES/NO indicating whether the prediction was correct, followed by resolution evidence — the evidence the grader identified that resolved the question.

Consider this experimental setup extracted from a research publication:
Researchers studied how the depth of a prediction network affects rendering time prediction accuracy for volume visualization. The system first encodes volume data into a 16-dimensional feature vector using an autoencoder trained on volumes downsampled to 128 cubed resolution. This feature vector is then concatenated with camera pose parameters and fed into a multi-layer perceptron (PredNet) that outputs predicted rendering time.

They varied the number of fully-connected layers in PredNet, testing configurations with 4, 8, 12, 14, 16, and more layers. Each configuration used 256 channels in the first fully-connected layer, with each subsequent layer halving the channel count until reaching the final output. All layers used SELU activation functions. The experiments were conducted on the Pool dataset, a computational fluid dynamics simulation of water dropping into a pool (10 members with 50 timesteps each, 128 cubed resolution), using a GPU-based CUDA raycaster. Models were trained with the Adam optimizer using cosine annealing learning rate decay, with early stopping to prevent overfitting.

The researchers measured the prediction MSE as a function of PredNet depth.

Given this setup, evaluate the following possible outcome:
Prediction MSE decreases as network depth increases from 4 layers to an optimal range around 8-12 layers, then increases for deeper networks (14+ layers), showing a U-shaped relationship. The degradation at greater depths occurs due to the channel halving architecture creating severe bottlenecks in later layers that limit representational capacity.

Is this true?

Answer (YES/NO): NO